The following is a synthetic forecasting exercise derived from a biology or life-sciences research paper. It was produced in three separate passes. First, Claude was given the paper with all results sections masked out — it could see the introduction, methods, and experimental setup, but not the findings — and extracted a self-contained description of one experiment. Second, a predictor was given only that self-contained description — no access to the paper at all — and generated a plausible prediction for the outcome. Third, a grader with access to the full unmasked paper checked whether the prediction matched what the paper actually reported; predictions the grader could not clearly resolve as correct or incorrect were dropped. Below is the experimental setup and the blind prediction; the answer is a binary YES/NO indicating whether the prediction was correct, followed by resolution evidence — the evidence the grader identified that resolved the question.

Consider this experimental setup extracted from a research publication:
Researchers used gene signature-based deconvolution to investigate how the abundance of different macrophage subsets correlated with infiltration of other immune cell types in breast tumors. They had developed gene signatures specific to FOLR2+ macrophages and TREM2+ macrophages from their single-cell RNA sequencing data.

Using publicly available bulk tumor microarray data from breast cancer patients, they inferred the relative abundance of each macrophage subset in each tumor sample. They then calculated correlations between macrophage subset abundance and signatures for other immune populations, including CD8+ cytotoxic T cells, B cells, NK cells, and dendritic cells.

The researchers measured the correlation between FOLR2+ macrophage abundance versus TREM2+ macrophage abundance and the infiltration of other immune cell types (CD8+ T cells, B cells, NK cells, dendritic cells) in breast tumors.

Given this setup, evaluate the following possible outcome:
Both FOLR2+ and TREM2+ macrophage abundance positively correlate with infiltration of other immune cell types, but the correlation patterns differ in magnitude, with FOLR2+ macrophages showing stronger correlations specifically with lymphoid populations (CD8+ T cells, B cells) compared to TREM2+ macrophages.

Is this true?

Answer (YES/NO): NO